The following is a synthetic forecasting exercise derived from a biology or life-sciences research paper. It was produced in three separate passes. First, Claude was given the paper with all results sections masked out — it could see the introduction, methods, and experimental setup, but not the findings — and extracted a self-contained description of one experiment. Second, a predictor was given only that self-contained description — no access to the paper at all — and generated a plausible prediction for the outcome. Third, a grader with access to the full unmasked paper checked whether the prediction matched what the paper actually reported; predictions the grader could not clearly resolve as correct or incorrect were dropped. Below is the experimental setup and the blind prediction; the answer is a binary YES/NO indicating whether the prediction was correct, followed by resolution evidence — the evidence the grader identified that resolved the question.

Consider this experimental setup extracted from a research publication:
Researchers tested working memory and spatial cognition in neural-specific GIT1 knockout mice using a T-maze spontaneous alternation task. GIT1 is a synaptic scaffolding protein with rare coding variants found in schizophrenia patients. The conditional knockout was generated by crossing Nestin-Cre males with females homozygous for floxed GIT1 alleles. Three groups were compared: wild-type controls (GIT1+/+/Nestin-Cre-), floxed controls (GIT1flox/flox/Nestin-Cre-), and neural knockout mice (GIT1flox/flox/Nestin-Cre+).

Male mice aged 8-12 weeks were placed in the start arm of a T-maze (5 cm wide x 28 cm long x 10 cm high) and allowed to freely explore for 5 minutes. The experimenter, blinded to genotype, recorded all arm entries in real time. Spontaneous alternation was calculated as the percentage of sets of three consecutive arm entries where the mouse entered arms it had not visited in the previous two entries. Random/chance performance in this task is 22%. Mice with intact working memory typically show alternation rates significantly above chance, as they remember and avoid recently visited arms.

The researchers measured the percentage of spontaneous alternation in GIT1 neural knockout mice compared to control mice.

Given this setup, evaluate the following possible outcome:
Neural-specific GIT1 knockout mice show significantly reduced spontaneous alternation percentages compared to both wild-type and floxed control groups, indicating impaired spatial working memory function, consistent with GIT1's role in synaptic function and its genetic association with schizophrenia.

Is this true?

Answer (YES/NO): YES